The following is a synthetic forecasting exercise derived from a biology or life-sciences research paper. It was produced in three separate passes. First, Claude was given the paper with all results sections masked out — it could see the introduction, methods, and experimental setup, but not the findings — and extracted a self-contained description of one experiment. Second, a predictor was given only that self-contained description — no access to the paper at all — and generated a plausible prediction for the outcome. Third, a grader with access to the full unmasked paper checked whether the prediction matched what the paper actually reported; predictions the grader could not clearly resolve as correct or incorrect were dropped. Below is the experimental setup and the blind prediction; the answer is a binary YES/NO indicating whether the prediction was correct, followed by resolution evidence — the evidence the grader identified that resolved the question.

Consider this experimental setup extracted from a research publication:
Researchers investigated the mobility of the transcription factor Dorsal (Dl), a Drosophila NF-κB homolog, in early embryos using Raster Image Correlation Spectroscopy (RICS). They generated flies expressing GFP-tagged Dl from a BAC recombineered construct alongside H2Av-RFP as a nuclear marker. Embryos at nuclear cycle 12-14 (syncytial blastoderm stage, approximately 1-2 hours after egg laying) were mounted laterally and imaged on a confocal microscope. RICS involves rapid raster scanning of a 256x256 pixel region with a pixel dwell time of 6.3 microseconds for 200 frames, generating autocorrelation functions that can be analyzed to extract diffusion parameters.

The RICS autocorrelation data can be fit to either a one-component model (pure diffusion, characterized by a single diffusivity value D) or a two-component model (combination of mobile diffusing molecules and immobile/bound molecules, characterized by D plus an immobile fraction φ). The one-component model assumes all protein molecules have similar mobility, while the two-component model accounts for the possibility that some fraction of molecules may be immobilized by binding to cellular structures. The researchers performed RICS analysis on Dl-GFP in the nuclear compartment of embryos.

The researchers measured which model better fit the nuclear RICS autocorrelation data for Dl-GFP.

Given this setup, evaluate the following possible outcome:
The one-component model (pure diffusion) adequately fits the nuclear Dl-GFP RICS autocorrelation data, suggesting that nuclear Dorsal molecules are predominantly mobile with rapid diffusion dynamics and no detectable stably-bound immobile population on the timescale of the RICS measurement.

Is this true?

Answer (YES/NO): NO